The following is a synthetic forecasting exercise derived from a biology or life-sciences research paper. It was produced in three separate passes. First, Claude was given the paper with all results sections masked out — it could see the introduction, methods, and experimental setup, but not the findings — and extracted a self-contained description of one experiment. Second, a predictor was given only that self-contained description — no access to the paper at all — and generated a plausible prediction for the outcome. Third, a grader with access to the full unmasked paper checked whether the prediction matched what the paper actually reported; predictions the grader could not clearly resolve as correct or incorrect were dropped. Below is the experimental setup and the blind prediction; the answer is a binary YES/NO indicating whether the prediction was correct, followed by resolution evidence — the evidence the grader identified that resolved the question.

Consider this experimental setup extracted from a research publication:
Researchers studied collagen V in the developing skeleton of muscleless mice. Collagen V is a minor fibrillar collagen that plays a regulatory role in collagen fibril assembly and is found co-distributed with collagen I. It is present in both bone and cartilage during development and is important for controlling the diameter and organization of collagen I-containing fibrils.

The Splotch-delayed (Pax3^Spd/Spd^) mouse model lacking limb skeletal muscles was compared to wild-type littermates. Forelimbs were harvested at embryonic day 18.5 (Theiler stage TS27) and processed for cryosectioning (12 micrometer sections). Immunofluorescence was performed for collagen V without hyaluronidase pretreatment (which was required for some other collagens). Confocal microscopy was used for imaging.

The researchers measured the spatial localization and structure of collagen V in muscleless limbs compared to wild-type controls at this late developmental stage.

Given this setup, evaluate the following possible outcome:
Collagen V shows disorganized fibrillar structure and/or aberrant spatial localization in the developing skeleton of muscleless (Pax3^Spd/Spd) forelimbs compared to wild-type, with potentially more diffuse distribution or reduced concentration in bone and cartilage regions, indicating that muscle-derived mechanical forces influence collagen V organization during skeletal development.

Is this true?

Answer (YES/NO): NO